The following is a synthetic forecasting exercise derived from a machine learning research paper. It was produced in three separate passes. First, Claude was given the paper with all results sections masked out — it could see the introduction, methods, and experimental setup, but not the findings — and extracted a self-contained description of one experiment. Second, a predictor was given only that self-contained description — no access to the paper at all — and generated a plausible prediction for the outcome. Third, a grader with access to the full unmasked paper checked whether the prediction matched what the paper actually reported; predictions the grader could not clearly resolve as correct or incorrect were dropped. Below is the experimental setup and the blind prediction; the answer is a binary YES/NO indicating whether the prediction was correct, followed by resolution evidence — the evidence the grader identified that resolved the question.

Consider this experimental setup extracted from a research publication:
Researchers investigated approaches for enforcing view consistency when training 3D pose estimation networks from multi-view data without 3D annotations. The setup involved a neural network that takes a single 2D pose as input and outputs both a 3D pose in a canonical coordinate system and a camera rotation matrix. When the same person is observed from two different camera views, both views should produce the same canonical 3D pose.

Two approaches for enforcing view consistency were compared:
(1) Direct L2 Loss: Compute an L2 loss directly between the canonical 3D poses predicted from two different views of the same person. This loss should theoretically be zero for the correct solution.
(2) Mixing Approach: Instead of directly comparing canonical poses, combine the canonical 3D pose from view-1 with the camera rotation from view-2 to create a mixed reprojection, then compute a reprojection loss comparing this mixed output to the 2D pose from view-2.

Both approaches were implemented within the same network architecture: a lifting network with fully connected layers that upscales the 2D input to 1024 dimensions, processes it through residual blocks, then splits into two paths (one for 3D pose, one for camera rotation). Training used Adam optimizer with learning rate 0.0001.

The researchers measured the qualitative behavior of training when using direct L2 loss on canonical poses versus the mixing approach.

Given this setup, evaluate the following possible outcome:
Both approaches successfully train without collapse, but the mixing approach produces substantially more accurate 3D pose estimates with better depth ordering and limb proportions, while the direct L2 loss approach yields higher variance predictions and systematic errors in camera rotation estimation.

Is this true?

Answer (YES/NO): NO